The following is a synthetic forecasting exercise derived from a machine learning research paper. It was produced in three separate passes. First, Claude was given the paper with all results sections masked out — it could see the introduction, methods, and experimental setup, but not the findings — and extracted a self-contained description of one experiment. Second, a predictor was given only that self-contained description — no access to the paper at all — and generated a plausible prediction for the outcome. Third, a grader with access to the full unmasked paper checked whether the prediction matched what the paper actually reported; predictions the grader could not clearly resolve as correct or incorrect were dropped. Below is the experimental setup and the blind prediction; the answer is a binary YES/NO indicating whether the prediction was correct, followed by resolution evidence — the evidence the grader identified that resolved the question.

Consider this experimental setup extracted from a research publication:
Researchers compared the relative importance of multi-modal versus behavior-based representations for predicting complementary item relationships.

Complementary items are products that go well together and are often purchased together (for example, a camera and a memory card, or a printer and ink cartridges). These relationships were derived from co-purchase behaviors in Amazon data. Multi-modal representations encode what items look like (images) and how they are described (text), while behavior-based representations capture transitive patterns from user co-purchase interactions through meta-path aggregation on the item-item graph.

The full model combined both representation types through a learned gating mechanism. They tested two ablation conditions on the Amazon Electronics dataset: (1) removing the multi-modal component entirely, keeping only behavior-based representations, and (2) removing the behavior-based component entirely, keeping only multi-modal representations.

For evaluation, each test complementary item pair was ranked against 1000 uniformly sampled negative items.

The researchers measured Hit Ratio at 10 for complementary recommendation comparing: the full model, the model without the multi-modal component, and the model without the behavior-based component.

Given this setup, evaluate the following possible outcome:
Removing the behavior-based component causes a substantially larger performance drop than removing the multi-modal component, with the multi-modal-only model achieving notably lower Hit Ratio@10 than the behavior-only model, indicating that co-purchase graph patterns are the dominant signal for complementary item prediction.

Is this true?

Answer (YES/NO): YES